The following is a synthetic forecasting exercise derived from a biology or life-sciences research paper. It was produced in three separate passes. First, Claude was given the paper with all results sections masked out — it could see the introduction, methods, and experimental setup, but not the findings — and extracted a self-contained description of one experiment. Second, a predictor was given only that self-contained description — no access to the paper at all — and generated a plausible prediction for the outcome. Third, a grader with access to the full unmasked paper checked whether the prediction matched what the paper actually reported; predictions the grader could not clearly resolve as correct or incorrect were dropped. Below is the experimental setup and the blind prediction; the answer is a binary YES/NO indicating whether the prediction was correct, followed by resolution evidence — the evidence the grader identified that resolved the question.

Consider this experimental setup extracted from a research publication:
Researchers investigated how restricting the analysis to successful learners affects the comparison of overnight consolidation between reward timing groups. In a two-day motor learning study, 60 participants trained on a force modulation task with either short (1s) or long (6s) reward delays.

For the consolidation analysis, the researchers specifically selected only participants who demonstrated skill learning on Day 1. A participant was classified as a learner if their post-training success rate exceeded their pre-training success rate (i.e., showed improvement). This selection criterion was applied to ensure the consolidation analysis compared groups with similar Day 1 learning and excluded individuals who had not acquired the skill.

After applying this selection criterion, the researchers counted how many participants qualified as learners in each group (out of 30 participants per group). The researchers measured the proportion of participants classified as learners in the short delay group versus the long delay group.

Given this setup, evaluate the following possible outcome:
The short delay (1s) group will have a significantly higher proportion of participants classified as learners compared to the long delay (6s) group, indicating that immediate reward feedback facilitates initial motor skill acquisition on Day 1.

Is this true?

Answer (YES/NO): NO